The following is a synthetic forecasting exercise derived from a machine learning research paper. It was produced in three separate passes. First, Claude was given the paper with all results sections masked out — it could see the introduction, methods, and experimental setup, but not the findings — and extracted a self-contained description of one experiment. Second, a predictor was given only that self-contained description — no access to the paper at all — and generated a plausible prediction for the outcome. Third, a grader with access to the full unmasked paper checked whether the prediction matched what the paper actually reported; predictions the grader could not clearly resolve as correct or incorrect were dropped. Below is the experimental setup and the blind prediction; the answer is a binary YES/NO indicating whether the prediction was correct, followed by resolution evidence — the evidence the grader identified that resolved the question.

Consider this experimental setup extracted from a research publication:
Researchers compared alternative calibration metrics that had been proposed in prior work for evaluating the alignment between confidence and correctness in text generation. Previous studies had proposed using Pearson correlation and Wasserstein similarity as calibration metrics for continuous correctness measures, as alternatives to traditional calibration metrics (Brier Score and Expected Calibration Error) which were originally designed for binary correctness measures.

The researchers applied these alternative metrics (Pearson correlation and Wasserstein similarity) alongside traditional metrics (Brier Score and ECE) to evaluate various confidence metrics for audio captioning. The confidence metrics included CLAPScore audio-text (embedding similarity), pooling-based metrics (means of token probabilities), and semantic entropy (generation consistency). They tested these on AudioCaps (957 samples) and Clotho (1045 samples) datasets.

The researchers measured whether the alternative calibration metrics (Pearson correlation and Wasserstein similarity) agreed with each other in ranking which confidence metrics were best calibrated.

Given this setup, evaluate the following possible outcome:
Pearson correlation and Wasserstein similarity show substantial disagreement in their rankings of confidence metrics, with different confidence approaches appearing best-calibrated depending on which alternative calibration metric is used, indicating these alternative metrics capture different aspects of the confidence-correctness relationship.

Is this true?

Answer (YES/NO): YES